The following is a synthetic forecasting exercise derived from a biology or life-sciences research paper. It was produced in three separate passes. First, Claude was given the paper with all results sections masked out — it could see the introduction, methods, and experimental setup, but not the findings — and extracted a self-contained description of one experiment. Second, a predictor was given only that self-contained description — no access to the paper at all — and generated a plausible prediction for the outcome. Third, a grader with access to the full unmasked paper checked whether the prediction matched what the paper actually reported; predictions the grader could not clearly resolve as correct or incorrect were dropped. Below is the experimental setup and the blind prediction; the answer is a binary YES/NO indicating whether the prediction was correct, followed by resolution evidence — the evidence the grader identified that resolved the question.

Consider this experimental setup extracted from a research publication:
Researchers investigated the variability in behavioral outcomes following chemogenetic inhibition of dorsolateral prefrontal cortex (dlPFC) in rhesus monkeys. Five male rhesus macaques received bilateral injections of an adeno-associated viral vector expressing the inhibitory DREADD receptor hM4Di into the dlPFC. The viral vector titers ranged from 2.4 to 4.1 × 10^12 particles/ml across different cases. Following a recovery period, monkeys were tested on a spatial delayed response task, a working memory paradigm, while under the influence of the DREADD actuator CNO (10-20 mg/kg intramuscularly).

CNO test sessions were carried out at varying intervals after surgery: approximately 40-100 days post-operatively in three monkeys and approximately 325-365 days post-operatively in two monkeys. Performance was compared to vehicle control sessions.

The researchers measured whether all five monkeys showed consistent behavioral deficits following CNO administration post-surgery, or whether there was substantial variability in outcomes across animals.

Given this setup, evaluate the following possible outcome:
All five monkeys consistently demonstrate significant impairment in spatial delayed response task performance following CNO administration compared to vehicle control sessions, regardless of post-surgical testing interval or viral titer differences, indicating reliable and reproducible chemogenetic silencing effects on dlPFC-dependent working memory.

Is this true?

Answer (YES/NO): NO